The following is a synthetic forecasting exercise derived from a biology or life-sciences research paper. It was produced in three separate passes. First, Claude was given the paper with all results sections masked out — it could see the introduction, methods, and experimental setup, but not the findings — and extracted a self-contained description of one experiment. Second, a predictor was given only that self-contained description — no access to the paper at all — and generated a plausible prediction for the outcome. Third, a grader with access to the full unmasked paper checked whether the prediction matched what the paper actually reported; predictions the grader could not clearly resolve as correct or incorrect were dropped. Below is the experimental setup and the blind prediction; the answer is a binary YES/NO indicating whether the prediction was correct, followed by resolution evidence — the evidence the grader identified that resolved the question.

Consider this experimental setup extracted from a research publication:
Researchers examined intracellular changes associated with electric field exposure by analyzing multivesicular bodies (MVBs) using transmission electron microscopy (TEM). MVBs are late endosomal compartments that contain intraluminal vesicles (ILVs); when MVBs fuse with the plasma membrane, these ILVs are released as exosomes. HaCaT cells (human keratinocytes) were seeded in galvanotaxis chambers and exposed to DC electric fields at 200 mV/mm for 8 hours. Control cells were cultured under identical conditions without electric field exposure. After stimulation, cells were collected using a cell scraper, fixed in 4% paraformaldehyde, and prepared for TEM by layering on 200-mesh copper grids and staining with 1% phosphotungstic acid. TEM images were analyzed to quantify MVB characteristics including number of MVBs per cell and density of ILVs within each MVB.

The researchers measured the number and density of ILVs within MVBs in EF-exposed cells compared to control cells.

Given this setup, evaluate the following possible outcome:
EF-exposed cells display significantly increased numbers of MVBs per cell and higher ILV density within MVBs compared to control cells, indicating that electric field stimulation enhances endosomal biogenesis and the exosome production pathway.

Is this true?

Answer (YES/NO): NO